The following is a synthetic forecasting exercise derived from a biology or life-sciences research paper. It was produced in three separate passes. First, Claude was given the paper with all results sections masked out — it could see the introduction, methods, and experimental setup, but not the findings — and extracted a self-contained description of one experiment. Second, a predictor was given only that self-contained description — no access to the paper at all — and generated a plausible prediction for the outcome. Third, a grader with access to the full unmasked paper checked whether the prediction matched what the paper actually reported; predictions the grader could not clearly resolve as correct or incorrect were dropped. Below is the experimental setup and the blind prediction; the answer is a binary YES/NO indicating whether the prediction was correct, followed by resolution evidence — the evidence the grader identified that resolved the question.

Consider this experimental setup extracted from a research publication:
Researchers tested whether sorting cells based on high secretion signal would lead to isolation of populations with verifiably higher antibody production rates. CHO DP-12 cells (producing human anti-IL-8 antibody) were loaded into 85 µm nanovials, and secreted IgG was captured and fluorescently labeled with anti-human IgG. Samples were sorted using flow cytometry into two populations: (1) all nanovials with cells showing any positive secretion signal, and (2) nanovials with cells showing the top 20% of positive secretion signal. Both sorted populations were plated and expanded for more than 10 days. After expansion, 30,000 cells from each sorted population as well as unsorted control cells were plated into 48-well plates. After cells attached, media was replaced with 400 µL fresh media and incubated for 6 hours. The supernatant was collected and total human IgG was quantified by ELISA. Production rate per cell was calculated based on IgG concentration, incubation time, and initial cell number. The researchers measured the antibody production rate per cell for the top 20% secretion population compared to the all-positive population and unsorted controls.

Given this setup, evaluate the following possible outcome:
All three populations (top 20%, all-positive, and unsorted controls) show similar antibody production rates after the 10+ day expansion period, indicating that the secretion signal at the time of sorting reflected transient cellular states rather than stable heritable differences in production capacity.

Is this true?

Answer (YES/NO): NO